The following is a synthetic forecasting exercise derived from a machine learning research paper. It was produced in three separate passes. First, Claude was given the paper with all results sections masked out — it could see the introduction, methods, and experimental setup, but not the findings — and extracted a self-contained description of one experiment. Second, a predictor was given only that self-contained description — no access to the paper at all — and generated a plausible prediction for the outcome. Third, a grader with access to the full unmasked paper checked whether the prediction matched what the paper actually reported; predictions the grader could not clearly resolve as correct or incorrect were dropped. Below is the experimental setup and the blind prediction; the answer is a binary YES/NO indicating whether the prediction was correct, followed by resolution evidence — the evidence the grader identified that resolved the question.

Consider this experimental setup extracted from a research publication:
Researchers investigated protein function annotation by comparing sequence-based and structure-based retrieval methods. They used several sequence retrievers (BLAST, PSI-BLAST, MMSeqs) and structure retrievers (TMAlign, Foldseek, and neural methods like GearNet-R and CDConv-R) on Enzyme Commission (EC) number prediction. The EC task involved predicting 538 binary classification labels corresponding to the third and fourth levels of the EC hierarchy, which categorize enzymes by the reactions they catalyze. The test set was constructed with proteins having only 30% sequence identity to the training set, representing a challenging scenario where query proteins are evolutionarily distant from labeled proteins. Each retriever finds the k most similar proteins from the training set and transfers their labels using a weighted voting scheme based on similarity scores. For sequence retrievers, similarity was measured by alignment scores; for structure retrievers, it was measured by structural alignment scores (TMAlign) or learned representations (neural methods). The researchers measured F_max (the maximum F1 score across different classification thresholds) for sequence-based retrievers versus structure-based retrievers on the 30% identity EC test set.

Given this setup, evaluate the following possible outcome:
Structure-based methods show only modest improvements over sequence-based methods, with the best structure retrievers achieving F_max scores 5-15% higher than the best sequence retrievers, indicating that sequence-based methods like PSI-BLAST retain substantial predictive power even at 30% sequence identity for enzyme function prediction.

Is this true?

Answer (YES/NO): NO